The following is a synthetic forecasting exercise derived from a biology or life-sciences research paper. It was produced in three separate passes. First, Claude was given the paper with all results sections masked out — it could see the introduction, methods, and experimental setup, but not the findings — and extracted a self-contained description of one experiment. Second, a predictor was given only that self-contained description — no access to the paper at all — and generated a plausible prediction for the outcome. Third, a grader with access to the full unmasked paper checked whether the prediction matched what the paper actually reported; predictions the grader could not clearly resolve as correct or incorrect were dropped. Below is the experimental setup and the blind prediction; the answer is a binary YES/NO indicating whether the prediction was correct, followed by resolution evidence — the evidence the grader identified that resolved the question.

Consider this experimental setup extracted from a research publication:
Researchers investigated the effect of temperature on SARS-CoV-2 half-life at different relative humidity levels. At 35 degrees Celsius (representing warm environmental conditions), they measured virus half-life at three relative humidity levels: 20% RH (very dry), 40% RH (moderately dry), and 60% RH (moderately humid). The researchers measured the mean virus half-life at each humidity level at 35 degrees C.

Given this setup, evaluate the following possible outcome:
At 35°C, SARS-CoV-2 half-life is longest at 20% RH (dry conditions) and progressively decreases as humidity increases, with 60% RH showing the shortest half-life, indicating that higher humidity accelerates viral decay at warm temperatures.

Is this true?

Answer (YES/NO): NO